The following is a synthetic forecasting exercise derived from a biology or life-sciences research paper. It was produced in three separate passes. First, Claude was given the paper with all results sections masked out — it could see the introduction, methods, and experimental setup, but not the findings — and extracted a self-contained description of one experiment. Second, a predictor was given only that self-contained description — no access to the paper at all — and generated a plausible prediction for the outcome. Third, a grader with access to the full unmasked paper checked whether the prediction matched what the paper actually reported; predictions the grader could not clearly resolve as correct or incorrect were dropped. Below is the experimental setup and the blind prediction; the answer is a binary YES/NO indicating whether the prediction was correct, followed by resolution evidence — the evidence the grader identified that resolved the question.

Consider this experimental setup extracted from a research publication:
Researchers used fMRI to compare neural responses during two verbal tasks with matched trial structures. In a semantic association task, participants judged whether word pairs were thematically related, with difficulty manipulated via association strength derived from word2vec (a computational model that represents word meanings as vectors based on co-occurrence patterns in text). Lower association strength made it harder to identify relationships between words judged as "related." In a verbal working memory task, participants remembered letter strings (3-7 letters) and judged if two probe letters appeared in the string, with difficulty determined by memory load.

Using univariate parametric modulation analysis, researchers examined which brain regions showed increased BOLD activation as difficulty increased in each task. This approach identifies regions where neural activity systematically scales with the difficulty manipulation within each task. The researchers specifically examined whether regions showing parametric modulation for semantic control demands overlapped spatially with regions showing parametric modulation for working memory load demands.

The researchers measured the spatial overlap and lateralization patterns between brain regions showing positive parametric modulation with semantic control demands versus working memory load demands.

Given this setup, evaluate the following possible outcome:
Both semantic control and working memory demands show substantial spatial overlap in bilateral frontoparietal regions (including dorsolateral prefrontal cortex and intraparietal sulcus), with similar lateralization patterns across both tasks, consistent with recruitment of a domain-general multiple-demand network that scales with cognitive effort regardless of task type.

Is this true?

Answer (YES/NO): NO